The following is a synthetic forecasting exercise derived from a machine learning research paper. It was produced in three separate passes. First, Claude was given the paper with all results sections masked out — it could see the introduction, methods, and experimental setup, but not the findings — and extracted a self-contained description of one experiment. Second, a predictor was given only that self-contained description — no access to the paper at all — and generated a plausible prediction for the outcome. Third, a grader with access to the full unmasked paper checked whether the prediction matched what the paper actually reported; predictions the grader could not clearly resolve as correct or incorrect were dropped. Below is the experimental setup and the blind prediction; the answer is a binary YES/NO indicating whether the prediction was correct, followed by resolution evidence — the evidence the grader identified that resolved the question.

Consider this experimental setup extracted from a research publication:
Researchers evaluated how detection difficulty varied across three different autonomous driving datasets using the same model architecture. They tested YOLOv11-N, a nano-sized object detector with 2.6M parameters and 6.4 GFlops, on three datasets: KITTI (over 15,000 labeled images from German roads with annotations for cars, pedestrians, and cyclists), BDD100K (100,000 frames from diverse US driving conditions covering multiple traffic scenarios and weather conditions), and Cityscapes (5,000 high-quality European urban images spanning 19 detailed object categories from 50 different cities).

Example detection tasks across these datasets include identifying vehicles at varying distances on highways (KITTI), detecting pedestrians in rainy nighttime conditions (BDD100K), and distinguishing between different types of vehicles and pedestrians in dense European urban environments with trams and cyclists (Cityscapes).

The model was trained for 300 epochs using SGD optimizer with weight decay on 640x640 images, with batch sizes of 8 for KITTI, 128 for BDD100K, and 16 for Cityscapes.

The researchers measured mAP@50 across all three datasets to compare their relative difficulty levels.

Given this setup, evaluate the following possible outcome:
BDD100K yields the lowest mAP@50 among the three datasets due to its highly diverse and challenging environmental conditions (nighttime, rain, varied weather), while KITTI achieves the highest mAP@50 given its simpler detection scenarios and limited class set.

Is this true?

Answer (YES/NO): NO